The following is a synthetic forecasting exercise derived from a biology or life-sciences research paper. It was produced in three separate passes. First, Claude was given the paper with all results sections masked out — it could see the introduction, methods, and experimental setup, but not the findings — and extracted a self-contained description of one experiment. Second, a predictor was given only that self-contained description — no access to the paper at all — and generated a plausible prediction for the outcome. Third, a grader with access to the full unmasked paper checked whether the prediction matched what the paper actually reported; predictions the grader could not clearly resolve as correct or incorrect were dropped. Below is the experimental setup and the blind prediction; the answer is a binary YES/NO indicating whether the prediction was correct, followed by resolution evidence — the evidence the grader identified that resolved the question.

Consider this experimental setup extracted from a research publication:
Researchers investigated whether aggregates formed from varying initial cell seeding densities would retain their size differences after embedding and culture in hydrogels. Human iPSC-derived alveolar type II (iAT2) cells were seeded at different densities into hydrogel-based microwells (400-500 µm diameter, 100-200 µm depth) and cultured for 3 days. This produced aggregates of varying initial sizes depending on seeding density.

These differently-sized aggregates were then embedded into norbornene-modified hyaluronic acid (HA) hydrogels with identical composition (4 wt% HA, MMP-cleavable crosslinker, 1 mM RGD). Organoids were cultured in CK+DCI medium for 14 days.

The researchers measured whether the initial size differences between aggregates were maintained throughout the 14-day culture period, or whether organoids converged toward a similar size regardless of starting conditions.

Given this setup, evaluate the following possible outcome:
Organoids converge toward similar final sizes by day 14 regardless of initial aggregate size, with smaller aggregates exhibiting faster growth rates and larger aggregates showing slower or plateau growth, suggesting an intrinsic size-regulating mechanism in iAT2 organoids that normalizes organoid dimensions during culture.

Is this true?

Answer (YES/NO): NO